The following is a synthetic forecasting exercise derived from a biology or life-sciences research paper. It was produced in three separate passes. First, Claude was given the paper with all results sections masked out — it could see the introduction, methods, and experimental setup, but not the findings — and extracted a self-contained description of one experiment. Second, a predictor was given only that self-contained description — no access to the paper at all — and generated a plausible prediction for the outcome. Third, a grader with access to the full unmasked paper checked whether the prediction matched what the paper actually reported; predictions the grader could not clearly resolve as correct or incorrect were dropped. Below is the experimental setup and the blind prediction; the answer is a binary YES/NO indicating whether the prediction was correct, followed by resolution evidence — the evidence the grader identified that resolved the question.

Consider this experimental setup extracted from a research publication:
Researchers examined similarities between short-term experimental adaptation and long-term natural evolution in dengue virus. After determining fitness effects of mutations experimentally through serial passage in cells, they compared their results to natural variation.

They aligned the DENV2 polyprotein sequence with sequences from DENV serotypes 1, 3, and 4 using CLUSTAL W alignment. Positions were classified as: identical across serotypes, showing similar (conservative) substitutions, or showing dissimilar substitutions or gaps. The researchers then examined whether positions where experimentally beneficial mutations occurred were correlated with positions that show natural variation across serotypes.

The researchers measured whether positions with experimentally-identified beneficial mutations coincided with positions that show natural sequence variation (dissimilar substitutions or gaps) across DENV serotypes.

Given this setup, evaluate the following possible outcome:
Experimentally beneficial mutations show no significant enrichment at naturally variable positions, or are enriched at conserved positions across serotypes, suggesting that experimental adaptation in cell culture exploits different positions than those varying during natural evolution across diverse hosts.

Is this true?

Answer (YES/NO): NO